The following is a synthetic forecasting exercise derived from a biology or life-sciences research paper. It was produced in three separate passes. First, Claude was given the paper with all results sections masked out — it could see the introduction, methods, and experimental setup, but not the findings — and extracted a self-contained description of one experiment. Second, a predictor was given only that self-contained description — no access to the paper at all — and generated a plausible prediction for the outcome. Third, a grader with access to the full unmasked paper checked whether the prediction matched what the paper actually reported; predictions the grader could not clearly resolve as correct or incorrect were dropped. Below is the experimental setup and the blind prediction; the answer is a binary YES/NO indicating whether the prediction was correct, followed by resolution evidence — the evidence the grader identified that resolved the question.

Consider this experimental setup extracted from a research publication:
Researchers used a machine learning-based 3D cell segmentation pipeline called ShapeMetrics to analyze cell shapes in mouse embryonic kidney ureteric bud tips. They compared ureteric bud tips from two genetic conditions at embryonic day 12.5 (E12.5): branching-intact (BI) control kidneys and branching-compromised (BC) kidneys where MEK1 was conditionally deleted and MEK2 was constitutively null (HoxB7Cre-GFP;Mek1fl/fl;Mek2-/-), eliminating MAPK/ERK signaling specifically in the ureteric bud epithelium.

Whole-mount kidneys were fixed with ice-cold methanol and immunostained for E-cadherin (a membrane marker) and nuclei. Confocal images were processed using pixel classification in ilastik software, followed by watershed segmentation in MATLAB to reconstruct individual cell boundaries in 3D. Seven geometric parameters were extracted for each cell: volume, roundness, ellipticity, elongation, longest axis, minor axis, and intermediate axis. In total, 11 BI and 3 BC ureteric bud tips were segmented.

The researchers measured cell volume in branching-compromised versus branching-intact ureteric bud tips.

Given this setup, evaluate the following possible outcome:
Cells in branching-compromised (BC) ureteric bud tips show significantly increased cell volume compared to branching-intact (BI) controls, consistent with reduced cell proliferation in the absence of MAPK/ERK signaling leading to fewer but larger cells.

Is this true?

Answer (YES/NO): YES